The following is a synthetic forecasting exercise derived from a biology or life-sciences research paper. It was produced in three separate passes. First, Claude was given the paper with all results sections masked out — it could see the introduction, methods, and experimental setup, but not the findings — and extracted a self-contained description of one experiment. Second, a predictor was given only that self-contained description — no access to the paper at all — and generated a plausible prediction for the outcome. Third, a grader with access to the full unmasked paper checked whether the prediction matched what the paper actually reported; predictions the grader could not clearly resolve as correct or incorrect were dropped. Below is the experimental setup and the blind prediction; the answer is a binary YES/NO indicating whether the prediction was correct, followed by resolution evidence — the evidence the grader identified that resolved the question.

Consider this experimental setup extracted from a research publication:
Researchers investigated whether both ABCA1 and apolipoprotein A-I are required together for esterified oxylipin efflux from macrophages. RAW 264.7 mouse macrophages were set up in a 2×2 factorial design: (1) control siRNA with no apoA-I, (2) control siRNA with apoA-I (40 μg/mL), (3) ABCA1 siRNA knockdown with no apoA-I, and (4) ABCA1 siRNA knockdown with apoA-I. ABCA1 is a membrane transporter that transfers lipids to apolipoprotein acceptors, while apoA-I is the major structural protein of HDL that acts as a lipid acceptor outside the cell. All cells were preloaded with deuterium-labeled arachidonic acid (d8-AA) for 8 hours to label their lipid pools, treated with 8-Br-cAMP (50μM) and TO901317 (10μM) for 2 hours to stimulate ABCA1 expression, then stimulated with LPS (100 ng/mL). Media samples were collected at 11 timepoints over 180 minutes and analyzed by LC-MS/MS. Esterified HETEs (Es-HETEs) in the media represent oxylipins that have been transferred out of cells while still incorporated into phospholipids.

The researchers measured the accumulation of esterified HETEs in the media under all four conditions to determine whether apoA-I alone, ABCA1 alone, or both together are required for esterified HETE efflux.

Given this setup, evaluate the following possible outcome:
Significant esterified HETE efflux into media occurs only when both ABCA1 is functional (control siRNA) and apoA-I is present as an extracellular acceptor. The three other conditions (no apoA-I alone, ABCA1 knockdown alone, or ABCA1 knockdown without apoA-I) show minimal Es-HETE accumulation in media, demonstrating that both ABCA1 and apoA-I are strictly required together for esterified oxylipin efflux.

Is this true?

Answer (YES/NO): NO